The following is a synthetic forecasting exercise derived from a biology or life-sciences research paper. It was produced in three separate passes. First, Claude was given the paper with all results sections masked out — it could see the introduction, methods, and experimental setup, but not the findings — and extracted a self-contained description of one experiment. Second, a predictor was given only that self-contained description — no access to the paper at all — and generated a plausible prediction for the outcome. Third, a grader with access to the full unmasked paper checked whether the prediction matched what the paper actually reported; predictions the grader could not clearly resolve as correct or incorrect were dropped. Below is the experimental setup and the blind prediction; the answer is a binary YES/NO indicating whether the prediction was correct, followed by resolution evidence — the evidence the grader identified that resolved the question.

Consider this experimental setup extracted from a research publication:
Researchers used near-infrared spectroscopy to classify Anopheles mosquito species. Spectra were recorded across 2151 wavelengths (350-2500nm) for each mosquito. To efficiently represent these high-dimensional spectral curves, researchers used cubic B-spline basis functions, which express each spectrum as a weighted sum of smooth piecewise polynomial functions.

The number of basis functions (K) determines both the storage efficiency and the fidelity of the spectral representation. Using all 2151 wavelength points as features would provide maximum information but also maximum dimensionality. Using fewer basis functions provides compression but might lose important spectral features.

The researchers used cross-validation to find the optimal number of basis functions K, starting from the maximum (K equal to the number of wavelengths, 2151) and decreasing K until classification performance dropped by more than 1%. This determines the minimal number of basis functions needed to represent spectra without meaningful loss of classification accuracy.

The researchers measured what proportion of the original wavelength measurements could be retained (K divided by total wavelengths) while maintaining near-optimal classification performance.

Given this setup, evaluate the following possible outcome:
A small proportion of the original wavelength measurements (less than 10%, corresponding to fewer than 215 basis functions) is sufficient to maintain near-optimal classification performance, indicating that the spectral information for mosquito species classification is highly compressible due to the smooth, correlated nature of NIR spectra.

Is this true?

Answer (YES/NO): NO